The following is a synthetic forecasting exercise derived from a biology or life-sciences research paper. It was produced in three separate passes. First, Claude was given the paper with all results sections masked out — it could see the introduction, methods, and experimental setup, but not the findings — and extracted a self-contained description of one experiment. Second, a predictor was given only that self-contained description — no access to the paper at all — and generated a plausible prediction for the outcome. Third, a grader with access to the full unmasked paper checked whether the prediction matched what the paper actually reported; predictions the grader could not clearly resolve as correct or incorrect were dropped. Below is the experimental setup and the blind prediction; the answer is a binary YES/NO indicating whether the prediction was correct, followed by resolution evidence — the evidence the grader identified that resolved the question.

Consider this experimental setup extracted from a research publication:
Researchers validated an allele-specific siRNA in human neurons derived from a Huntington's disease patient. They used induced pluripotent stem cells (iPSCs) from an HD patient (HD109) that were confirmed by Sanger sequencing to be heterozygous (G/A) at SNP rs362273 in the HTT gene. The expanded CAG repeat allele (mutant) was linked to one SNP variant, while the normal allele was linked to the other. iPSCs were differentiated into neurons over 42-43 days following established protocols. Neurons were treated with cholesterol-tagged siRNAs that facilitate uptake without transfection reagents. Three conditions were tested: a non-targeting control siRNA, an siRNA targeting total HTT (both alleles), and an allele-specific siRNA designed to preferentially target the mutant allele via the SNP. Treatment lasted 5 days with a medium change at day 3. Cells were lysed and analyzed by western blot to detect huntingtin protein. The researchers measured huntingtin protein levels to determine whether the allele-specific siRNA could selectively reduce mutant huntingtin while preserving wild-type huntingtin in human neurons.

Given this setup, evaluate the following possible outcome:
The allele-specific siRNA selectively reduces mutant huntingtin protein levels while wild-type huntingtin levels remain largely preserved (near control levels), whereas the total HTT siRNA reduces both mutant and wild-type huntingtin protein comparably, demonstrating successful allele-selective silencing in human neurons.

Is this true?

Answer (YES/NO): YES